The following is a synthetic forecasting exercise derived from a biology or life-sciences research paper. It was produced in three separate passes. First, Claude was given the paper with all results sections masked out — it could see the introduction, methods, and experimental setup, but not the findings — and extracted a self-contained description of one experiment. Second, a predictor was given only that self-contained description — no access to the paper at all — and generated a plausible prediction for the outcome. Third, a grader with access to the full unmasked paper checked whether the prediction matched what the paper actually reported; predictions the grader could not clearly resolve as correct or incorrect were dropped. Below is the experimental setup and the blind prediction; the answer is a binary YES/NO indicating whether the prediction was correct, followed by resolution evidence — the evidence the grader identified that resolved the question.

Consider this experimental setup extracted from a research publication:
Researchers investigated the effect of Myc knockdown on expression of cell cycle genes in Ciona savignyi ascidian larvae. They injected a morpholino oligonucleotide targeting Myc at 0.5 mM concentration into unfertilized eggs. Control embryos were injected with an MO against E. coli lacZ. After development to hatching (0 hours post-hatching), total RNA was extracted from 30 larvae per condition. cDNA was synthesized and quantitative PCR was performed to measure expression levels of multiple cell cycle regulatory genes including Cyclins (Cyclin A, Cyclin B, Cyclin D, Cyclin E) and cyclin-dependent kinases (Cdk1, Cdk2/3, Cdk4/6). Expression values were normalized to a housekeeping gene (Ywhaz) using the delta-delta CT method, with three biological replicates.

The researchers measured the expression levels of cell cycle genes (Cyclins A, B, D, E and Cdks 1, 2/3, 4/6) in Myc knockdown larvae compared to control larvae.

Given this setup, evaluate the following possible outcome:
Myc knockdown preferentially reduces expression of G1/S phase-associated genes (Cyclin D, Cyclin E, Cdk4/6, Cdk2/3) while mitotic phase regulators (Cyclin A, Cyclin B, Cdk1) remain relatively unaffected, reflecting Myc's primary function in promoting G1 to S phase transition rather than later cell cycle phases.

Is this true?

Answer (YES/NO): NO